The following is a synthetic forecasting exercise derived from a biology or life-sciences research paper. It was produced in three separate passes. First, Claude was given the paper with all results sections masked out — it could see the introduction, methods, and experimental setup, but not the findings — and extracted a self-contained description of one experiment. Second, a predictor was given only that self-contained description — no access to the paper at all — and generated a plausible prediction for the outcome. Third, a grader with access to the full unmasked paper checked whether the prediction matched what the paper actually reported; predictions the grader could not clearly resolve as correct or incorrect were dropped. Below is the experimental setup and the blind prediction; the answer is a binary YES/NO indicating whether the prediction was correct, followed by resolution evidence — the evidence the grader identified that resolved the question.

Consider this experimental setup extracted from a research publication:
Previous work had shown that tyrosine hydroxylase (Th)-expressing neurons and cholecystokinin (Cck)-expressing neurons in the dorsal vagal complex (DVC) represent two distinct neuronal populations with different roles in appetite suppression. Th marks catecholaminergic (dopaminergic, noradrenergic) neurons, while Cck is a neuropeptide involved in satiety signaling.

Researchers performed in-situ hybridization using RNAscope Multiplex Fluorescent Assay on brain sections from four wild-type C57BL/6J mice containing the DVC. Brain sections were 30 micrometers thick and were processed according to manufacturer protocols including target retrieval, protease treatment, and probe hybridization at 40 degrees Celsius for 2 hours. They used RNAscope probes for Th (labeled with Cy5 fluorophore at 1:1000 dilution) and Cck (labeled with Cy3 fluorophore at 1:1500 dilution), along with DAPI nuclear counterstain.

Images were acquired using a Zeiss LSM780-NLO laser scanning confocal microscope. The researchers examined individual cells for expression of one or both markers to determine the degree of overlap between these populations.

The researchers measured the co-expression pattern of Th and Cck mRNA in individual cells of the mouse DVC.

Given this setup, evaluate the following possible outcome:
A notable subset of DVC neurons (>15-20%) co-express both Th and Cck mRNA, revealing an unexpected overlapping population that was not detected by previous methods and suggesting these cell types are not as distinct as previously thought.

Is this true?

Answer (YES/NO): NO